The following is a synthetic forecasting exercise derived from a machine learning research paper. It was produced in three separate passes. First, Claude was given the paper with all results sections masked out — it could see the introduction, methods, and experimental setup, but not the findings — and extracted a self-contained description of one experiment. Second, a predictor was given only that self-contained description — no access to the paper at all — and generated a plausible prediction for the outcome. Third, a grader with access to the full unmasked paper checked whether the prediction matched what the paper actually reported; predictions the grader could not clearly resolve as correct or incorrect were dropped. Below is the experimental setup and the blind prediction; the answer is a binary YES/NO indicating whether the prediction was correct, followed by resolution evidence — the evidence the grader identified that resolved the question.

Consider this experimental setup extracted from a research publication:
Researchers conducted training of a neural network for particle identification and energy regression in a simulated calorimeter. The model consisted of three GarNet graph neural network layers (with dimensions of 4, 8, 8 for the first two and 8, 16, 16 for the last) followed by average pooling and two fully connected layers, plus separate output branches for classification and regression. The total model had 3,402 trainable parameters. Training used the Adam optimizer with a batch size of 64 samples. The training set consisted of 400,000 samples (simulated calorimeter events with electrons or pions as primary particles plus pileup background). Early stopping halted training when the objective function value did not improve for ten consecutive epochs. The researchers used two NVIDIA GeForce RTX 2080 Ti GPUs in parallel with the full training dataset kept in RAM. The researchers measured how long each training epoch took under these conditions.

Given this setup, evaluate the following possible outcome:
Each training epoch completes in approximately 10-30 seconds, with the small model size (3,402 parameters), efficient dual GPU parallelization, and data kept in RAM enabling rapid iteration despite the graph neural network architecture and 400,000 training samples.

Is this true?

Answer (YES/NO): YES